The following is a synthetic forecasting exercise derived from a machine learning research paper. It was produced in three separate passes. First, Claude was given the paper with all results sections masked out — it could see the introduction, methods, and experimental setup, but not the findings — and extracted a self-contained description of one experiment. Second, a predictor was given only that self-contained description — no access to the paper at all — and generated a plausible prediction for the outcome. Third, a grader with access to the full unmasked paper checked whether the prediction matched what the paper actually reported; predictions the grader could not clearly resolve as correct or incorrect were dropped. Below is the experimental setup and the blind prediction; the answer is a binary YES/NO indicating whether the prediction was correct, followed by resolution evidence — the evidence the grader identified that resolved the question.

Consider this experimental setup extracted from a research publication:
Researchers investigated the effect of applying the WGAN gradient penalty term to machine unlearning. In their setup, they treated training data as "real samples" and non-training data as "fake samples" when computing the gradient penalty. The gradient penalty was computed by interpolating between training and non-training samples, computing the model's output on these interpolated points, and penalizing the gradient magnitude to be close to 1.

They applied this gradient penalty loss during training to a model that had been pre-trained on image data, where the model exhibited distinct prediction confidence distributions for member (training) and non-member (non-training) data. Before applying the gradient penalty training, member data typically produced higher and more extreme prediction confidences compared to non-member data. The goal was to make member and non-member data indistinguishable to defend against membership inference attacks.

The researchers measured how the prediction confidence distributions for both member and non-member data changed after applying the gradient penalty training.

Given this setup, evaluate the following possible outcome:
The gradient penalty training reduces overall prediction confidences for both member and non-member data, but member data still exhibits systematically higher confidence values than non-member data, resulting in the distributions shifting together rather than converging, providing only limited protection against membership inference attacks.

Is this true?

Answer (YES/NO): NO